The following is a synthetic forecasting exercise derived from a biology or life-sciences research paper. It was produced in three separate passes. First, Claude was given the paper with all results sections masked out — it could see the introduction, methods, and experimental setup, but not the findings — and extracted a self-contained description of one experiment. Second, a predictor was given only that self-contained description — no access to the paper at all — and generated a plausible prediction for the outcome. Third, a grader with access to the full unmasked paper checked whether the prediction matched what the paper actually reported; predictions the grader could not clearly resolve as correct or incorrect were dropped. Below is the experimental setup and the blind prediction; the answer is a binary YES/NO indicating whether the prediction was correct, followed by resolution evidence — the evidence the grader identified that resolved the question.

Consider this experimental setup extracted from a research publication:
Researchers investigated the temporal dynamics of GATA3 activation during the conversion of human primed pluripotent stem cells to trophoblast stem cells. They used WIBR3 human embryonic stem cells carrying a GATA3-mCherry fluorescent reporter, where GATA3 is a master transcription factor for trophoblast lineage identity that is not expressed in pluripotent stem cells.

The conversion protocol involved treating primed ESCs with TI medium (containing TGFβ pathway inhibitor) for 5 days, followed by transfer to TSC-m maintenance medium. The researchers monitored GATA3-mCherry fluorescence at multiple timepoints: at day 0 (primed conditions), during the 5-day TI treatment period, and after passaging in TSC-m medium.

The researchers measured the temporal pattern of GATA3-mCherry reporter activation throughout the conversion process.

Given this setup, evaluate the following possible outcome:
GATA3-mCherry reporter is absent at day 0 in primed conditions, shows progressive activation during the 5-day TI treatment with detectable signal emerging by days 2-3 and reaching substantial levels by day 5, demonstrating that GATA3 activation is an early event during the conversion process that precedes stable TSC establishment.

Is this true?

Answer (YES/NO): NO